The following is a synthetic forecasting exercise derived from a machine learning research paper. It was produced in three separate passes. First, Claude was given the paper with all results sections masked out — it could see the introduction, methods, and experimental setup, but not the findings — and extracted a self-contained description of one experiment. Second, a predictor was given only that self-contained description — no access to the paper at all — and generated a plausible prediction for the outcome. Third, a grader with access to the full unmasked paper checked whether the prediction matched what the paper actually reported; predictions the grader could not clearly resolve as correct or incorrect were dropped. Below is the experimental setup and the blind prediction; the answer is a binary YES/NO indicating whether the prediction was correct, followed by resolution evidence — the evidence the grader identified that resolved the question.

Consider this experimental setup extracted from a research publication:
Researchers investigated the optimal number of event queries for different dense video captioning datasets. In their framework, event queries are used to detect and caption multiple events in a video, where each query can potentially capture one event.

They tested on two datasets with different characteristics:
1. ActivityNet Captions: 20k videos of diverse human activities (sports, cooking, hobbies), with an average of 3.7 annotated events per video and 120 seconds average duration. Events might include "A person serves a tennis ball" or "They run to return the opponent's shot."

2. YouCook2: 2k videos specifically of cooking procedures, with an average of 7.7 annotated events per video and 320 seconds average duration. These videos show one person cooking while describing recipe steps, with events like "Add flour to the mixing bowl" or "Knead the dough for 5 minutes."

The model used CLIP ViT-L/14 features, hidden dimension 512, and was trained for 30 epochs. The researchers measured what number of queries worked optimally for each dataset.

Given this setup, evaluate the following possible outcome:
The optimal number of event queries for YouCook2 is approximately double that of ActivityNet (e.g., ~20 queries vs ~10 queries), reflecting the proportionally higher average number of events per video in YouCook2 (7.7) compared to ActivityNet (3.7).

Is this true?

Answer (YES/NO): NO